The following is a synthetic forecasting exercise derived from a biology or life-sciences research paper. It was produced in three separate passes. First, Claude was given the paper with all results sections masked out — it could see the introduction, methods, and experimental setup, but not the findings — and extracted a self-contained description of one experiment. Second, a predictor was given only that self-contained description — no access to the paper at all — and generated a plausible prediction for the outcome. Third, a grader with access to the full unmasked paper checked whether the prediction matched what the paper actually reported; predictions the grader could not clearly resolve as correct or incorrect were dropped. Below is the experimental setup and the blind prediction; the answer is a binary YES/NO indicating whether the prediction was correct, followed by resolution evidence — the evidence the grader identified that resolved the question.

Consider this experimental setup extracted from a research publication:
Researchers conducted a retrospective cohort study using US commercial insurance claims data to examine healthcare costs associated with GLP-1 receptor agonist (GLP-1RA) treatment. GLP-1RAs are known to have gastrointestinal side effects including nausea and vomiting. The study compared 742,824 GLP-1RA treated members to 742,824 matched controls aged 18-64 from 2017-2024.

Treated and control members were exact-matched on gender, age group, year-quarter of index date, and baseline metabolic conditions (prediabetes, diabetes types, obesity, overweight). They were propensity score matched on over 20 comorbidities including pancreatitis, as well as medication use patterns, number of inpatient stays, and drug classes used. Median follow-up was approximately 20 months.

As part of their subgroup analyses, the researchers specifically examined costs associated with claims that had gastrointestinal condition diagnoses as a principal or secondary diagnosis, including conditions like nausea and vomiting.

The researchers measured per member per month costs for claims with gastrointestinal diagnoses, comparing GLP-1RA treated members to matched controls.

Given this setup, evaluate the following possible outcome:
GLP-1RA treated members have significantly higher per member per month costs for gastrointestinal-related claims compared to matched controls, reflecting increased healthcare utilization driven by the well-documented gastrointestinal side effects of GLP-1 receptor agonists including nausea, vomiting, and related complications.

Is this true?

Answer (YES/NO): YES